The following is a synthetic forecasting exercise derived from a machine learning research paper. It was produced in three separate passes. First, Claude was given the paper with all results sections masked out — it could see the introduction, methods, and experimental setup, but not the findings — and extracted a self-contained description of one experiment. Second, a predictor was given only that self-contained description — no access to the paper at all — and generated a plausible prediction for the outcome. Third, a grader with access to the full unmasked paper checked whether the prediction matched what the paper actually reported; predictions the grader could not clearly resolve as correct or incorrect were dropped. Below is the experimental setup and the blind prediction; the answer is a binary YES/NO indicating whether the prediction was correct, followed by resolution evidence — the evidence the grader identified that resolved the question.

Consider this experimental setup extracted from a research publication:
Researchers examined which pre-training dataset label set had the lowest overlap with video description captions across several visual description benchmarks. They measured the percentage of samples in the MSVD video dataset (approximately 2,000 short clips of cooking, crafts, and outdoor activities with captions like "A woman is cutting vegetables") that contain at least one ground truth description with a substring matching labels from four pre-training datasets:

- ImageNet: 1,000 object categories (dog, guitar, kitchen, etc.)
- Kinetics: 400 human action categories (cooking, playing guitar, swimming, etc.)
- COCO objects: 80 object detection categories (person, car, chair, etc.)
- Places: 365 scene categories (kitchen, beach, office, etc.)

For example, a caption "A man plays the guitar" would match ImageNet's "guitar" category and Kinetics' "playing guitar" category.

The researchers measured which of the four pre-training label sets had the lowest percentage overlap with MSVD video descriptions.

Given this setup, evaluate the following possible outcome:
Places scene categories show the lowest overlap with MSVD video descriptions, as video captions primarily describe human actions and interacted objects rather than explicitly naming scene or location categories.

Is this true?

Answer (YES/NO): NO